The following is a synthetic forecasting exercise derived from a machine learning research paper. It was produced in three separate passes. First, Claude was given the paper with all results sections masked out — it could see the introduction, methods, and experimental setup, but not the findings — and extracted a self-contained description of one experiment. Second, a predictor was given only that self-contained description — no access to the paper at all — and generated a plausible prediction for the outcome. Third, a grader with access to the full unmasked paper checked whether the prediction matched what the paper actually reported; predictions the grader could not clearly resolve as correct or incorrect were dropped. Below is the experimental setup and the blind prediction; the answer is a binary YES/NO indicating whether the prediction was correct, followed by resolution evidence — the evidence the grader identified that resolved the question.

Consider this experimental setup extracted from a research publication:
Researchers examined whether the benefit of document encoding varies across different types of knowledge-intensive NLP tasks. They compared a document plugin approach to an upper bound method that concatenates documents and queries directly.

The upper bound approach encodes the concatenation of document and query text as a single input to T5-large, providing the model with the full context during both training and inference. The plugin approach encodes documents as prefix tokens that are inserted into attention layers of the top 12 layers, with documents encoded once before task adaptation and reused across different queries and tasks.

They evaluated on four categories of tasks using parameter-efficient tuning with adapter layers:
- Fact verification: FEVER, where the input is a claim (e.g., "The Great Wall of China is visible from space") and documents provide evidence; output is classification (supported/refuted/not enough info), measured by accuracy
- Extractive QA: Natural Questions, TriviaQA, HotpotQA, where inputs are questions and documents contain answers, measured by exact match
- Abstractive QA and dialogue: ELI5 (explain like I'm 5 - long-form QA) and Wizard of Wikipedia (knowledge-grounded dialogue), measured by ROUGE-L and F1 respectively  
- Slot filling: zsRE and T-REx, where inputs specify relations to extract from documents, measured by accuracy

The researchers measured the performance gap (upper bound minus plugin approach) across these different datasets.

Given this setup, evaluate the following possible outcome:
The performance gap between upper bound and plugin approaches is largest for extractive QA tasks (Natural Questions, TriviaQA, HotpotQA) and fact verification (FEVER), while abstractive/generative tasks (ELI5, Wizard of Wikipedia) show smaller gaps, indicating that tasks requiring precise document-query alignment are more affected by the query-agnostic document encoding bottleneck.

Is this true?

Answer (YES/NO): NO